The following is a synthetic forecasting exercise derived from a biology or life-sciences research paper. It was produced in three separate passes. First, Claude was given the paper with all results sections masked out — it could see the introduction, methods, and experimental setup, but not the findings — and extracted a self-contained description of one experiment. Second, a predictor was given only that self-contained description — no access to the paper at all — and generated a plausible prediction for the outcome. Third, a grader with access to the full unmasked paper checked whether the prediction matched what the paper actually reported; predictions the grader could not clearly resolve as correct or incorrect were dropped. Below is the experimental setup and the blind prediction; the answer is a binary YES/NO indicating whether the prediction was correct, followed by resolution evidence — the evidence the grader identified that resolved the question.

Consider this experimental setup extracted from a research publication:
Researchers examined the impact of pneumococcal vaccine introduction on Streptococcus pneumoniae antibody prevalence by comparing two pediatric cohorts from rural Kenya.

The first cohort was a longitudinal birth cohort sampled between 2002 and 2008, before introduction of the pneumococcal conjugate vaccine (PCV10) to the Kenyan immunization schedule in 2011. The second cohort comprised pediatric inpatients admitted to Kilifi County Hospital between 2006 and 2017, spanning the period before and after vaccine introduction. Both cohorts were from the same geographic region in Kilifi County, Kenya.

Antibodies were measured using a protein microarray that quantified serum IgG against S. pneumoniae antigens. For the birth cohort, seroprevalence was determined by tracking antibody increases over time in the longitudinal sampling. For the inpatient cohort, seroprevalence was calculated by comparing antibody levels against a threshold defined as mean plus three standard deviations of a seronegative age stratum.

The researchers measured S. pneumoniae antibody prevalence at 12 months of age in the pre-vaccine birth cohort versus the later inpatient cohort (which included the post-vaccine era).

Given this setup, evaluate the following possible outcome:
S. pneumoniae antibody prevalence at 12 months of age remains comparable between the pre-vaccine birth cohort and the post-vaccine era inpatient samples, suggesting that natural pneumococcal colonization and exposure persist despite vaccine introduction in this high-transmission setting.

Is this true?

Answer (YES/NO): NO